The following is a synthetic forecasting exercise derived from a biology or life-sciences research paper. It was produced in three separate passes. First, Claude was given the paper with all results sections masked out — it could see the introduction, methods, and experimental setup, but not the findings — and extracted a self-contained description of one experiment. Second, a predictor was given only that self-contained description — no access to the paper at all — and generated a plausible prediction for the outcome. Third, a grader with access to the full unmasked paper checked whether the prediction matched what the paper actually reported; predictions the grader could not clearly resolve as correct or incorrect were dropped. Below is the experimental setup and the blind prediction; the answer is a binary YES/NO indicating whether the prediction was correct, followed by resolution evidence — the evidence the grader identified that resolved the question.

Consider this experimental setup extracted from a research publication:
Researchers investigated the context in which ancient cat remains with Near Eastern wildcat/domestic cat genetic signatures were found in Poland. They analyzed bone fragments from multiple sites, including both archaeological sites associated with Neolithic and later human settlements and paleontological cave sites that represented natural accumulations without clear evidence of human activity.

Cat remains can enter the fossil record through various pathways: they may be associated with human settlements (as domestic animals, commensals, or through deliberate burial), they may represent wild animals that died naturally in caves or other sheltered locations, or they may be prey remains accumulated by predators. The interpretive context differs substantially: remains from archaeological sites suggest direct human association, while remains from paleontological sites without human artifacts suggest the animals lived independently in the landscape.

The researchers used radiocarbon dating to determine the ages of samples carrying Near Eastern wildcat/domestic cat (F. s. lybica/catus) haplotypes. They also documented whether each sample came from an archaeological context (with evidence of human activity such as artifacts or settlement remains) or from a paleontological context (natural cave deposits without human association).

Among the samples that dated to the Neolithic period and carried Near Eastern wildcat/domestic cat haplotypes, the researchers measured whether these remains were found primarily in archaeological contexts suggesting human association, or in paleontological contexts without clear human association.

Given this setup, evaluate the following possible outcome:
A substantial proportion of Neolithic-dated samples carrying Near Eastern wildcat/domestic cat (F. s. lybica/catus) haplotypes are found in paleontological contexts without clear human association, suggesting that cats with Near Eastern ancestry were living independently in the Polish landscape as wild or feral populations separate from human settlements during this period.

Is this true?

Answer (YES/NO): YES